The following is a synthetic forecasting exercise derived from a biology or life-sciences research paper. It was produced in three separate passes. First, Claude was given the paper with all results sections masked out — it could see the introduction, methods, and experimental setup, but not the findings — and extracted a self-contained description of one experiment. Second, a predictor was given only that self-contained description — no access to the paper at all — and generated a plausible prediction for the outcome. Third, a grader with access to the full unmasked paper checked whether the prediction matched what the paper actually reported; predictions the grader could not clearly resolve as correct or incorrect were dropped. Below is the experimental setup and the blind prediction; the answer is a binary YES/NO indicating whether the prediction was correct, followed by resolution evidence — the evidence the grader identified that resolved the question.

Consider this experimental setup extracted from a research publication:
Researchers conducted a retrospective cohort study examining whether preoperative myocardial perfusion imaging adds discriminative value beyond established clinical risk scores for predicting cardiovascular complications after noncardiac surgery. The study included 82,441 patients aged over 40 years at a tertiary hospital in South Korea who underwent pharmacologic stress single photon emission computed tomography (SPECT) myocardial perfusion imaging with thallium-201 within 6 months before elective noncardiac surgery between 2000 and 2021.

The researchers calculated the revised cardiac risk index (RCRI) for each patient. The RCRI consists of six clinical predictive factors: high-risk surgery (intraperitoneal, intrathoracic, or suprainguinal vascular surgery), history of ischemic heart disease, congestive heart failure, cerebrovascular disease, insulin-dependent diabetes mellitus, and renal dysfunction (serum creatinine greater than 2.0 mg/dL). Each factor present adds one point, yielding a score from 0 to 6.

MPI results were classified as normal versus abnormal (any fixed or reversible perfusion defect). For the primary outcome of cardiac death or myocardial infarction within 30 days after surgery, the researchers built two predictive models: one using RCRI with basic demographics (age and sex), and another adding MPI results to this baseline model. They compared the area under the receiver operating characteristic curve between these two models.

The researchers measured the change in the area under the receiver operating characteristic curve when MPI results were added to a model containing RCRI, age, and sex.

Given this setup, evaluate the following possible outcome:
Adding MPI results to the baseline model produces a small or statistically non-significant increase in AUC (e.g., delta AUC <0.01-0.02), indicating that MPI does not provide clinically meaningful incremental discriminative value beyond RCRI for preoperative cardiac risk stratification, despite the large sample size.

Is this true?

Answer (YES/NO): NO